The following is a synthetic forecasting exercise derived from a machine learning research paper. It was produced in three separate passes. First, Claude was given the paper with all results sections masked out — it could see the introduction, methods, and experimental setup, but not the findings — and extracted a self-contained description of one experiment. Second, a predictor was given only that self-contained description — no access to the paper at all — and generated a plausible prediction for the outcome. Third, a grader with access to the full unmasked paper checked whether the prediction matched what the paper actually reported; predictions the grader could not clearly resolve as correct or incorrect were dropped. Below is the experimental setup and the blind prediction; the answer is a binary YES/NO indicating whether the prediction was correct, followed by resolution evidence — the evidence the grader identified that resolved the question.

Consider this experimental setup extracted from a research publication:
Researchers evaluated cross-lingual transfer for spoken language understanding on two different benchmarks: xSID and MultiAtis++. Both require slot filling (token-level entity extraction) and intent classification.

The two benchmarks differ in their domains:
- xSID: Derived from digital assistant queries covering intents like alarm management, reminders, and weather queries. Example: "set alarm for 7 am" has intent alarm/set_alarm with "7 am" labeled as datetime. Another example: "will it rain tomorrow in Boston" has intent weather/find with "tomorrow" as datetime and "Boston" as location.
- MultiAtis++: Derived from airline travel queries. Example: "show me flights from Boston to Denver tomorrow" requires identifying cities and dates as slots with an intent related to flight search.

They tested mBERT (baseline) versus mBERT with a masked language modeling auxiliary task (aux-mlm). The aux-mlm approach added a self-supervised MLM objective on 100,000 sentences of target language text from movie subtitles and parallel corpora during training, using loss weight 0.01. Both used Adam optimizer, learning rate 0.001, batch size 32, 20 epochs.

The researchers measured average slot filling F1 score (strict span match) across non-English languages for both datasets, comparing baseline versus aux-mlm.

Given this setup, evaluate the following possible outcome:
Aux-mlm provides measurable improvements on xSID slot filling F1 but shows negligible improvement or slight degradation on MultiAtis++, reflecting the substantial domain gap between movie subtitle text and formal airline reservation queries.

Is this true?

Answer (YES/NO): YES